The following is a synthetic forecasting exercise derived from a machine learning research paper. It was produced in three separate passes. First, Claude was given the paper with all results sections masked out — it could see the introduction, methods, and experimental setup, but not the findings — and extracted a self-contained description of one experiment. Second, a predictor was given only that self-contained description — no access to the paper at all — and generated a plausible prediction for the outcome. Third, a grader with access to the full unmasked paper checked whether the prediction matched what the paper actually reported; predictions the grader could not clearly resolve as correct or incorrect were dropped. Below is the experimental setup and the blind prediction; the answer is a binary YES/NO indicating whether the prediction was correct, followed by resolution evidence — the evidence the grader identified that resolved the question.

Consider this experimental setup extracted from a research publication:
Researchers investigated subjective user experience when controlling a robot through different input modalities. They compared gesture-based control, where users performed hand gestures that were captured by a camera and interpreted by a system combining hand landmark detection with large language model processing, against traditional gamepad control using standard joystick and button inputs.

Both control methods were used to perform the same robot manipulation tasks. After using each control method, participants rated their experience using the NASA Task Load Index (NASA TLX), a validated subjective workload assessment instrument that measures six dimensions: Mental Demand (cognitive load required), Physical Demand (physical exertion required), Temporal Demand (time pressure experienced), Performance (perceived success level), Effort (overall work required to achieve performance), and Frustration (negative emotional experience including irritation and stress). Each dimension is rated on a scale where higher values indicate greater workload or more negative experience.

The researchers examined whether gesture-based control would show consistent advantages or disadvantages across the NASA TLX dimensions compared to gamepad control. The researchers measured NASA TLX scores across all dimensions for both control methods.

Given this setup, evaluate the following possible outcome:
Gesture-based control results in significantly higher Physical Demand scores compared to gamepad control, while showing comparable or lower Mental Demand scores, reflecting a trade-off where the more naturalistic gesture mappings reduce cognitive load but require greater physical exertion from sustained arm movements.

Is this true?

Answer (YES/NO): NO